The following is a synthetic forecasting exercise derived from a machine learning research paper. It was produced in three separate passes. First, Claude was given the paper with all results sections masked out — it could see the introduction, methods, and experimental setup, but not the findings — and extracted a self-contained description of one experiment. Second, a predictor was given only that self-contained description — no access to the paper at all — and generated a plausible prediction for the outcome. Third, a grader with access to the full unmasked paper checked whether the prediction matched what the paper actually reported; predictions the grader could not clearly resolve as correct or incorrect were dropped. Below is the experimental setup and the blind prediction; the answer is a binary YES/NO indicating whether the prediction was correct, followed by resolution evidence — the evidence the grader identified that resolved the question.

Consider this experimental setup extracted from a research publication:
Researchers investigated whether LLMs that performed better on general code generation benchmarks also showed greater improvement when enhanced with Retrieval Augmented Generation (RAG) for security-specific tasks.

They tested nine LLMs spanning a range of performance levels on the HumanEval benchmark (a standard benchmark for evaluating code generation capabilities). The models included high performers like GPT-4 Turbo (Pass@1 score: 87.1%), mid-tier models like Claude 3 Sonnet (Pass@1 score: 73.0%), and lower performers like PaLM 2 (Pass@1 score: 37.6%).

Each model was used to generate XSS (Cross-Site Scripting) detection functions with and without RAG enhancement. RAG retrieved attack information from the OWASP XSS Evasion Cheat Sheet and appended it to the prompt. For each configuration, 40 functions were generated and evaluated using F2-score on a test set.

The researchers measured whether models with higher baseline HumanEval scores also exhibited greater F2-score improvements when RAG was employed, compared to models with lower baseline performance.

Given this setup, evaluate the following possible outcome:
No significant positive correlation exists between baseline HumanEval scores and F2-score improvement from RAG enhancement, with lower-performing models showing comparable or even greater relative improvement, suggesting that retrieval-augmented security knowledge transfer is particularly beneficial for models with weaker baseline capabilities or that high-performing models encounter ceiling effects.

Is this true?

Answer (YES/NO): NO